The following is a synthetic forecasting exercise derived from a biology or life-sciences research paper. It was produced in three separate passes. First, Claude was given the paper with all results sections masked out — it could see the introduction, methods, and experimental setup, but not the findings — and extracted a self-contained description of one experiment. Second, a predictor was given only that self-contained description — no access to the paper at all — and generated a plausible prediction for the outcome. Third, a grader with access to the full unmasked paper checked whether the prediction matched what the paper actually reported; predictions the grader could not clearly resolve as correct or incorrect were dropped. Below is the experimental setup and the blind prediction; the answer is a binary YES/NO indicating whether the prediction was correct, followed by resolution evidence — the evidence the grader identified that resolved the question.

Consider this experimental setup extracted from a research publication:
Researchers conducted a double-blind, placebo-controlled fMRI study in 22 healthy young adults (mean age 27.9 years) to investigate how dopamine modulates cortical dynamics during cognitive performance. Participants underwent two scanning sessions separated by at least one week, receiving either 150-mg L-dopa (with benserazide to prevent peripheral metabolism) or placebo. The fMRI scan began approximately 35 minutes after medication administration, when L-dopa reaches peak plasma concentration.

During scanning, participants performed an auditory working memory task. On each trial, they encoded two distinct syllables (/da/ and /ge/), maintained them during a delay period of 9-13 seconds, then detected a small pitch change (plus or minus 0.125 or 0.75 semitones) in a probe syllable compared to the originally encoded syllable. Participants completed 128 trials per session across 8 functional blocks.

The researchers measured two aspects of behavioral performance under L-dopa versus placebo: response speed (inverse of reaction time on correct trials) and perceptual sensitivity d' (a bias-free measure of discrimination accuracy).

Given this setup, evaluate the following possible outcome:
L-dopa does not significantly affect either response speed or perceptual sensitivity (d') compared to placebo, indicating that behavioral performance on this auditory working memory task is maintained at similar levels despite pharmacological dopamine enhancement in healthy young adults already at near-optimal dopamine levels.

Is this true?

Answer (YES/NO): YES